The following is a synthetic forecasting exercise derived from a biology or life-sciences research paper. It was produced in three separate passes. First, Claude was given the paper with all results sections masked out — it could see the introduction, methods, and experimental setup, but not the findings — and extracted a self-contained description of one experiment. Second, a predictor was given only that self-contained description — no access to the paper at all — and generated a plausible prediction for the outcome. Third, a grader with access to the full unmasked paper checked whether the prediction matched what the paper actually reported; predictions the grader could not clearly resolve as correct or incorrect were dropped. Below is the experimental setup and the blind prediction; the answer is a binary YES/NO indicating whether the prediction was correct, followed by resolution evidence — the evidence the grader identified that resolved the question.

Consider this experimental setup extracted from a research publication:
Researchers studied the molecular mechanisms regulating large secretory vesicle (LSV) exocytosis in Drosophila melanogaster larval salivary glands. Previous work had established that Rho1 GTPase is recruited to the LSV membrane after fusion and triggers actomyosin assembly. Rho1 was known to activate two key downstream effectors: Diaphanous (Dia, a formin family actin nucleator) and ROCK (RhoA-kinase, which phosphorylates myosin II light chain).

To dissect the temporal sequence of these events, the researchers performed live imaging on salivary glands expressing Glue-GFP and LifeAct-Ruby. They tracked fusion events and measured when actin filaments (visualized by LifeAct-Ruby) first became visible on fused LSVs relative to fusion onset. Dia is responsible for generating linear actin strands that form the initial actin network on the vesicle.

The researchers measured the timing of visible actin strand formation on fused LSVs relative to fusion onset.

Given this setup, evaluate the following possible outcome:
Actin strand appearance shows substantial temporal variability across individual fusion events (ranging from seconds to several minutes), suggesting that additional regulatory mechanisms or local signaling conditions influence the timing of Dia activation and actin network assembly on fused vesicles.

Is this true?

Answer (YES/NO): NO